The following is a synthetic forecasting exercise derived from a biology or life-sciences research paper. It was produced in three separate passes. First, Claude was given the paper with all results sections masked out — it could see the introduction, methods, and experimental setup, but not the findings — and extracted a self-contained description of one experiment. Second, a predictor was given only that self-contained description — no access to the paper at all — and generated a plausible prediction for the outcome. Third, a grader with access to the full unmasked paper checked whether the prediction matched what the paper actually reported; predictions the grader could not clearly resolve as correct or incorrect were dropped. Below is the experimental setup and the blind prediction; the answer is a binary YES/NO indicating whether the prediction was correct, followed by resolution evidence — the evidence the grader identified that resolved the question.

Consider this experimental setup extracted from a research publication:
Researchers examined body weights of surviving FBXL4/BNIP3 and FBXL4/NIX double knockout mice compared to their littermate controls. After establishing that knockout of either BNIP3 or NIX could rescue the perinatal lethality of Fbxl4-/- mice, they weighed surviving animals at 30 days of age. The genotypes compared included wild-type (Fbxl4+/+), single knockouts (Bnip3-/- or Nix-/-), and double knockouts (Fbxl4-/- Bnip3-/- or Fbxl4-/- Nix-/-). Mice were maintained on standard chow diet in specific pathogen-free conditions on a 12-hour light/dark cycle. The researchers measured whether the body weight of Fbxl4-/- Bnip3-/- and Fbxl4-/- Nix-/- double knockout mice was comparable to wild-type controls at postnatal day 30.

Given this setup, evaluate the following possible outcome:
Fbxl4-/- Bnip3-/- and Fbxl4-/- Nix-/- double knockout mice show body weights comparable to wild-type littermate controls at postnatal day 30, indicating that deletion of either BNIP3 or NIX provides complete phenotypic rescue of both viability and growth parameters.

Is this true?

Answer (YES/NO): YES